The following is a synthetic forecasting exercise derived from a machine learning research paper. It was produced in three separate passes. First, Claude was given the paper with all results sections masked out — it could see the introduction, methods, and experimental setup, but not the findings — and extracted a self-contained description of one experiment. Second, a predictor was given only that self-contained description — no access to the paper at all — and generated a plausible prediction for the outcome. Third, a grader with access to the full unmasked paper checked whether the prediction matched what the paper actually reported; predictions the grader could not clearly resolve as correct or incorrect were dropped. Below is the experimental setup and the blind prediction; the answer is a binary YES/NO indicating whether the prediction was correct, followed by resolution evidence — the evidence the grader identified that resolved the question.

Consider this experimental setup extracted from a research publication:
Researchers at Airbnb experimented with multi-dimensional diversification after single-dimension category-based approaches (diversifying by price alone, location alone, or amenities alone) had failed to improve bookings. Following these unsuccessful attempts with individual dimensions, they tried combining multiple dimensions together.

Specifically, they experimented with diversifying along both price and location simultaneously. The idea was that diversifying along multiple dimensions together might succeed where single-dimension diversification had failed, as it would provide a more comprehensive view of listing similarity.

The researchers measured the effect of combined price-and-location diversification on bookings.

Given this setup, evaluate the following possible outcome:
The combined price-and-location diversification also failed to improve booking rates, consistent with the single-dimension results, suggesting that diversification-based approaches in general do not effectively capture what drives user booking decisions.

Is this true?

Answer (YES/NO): NO